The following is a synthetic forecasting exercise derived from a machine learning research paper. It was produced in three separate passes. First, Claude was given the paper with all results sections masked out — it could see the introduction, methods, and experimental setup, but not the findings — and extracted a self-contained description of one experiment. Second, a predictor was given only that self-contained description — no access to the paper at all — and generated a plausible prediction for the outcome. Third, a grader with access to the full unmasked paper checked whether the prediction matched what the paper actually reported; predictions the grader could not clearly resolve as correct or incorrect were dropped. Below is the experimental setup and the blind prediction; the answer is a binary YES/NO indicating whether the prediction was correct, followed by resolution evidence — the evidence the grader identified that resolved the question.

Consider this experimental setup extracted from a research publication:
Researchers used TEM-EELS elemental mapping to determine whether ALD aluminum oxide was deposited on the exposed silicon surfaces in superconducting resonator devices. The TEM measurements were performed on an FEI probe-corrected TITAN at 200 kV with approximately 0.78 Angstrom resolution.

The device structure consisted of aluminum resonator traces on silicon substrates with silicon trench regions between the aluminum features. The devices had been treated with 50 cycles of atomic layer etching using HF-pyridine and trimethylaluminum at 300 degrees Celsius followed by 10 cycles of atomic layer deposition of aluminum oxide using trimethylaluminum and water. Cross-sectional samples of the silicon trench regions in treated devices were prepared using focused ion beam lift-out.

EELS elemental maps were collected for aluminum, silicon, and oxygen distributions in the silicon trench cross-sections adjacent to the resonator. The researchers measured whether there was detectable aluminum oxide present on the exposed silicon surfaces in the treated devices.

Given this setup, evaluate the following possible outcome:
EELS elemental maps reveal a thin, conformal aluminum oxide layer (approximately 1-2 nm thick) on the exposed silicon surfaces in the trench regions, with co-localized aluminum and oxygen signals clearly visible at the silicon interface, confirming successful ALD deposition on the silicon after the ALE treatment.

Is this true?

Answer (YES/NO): NO